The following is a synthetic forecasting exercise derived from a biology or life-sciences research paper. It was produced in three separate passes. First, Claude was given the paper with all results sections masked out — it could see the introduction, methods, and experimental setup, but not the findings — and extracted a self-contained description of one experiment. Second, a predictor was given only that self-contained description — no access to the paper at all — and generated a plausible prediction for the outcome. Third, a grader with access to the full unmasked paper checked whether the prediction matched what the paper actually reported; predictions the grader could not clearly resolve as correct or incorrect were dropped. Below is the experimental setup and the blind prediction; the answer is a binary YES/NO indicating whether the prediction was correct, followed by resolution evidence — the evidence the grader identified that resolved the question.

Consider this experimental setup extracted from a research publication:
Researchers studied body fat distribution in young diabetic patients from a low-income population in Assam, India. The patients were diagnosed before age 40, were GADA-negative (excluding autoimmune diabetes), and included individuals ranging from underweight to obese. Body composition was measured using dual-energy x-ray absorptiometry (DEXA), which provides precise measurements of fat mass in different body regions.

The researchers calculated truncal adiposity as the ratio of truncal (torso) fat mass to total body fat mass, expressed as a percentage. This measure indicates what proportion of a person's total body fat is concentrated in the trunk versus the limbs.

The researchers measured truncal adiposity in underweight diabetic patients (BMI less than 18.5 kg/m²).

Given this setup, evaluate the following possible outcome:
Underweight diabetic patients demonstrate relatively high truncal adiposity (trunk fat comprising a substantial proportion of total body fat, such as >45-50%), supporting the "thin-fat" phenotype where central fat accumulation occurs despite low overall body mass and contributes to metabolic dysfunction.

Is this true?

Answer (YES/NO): YES